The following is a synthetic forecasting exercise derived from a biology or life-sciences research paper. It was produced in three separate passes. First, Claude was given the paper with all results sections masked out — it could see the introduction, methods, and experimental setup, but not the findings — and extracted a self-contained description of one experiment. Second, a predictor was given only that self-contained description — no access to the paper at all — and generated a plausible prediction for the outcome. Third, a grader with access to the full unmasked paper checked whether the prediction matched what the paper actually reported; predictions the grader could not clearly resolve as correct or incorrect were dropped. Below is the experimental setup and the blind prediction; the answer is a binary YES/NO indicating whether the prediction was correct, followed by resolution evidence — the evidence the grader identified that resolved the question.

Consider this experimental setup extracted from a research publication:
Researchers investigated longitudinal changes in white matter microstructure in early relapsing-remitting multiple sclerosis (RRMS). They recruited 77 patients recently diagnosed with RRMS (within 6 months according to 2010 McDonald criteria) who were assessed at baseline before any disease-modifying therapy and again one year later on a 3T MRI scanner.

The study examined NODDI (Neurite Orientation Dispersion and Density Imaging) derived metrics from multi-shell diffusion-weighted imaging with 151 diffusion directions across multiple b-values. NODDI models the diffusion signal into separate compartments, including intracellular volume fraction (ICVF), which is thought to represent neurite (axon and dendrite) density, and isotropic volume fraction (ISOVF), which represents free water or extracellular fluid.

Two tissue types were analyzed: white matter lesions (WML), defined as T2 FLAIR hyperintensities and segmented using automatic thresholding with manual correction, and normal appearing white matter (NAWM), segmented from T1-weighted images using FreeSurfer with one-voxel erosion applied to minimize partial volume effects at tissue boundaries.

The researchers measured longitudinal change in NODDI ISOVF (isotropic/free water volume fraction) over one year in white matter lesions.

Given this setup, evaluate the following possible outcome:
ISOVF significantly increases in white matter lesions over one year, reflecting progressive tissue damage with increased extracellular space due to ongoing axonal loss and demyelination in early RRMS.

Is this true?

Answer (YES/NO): YES